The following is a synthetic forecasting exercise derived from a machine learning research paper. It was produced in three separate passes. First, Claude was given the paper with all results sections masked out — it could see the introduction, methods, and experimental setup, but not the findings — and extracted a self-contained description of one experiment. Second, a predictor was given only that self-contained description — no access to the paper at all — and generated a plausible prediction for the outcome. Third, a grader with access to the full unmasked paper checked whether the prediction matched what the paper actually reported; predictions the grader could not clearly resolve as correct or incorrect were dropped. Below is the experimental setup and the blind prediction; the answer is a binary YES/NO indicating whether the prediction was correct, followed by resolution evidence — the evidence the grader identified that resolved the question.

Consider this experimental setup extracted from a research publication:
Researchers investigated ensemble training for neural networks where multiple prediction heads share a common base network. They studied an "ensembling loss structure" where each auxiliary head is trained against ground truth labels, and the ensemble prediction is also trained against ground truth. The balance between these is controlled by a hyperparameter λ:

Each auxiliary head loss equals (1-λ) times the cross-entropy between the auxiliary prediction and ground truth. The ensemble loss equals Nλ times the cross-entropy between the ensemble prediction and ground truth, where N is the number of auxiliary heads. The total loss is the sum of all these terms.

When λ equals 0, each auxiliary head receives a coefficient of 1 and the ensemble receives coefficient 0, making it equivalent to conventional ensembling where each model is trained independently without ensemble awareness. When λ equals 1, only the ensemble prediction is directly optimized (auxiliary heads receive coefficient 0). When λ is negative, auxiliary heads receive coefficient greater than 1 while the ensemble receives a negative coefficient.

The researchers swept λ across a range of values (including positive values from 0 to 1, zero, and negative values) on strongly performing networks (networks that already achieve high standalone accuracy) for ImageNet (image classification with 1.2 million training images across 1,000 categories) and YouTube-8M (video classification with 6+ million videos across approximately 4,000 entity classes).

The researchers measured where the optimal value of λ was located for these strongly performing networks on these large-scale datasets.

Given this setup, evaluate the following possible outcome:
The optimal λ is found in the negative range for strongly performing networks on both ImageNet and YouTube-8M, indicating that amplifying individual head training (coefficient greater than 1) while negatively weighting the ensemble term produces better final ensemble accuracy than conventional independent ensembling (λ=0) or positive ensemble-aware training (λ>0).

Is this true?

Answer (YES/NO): YES